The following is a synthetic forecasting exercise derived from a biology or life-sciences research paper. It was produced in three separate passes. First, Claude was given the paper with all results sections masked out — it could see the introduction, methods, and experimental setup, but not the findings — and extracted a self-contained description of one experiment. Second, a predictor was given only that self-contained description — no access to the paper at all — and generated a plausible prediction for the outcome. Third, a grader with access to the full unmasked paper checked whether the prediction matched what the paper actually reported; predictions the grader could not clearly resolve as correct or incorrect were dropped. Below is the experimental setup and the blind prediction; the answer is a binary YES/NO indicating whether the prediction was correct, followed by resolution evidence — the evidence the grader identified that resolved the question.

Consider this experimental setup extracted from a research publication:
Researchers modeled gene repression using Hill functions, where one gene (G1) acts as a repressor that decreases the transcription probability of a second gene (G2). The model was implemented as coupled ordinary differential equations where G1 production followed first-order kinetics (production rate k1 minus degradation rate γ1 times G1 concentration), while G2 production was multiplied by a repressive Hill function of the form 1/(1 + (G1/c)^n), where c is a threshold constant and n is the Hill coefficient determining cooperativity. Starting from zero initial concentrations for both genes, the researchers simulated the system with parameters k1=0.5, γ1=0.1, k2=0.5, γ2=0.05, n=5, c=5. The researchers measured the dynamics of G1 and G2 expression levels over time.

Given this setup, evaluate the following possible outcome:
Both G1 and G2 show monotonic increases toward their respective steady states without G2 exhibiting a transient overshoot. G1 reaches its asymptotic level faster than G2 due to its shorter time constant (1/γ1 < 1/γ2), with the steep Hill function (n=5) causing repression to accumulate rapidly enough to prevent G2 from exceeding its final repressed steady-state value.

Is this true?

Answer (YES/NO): NO